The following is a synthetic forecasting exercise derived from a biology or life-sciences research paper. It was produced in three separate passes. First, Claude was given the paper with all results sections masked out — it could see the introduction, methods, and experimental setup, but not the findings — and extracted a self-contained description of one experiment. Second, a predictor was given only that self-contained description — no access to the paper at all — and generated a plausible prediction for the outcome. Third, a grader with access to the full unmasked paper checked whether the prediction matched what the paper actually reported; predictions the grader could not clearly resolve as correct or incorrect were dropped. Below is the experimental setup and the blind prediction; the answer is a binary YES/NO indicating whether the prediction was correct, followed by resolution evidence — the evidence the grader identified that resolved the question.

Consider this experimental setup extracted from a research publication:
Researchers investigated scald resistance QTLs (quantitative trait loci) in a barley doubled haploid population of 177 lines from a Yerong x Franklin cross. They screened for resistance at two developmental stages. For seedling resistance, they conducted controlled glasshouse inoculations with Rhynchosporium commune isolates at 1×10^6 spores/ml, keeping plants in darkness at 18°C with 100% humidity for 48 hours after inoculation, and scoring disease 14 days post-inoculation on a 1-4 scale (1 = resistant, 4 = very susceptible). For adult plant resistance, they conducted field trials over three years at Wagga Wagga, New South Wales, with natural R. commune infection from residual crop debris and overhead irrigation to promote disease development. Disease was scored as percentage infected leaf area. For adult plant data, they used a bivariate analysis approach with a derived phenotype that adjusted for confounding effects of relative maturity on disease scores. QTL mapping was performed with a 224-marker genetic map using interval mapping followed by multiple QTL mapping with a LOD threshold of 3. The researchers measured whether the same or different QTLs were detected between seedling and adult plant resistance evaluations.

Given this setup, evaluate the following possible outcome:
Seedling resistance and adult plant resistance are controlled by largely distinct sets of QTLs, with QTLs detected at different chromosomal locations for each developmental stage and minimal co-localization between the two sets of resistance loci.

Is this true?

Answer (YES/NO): NO